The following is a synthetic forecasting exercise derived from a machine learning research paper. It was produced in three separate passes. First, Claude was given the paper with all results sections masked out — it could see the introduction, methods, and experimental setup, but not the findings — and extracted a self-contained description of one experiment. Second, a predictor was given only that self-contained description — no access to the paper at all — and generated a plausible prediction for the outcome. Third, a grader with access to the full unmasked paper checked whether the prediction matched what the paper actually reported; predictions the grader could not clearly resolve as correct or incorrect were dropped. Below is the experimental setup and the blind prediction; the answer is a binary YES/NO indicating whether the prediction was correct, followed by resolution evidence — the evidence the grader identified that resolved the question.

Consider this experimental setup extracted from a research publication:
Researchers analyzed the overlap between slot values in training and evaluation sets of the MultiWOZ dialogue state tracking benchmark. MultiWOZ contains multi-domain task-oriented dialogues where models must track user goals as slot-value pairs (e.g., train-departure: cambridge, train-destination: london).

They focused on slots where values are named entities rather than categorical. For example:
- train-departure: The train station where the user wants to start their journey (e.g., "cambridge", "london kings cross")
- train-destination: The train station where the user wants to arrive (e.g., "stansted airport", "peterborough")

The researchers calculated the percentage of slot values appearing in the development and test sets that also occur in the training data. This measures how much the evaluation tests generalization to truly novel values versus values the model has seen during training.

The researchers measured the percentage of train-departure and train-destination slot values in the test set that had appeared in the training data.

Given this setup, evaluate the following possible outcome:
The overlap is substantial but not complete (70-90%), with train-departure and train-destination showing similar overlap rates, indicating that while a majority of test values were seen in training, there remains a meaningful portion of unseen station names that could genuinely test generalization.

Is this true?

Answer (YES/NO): NO